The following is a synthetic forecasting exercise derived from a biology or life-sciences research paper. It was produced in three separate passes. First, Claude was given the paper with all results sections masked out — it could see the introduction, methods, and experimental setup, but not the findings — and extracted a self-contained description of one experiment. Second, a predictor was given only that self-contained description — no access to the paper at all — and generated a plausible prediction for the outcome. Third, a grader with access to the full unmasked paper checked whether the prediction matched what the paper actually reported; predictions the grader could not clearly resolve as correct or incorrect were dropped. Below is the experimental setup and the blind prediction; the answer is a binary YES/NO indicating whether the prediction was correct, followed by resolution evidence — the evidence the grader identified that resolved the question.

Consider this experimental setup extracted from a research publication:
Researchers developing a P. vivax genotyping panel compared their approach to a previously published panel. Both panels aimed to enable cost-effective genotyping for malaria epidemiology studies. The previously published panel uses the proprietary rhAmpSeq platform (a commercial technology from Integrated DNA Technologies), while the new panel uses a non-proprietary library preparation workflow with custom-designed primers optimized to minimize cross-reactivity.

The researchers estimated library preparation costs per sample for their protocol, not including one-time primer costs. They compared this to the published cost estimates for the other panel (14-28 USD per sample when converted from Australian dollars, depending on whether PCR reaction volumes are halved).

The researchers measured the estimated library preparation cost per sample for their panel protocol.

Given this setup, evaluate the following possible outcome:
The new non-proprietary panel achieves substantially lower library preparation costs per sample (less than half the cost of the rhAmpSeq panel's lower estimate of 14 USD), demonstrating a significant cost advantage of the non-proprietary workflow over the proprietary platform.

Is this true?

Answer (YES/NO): NO